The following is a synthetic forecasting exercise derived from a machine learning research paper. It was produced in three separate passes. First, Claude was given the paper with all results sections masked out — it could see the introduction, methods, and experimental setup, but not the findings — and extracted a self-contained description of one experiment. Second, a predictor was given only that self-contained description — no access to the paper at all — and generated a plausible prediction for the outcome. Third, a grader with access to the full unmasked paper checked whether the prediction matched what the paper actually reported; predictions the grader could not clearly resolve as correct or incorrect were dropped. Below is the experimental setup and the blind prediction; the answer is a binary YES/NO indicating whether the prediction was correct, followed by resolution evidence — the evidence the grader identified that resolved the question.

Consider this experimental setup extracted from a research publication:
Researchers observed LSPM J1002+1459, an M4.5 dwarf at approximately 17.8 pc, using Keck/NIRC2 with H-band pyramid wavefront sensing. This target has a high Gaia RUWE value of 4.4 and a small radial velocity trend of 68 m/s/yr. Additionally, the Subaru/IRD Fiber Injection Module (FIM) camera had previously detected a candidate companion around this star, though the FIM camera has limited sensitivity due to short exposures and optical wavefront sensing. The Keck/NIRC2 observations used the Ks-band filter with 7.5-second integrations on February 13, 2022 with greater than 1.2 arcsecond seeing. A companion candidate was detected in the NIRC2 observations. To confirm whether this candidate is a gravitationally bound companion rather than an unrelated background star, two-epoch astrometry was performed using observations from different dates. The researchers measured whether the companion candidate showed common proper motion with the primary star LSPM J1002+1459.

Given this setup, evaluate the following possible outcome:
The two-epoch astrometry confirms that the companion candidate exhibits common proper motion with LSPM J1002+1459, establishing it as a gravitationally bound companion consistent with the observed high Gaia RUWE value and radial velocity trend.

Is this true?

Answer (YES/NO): YES